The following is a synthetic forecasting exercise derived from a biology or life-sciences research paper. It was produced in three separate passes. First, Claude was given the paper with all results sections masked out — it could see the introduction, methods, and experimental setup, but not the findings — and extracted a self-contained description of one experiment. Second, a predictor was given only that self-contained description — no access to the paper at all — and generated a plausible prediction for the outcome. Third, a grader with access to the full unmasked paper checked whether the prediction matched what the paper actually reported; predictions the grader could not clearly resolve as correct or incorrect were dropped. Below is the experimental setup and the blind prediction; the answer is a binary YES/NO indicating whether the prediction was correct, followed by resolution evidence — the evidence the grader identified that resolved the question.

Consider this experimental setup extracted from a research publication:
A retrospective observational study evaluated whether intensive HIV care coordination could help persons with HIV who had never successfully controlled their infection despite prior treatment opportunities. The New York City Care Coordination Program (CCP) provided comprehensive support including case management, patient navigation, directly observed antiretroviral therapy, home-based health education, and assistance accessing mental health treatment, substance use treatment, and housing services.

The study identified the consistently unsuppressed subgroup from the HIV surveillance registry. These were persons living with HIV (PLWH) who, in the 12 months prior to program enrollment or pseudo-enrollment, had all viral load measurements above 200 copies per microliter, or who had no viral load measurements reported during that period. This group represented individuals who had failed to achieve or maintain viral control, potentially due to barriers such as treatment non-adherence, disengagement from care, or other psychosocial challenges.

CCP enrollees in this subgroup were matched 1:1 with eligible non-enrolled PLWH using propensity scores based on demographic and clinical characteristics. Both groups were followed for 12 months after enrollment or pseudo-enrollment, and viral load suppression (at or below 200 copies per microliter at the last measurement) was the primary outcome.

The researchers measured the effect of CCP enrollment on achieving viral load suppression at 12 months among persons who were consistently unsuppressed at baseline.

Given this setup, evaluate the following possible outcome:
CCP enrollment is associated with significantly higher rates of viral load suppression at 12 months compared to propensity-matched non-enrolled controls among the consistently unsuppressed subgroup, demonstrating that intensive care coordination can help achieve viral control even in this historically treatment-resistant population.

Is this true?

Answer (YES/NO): YES